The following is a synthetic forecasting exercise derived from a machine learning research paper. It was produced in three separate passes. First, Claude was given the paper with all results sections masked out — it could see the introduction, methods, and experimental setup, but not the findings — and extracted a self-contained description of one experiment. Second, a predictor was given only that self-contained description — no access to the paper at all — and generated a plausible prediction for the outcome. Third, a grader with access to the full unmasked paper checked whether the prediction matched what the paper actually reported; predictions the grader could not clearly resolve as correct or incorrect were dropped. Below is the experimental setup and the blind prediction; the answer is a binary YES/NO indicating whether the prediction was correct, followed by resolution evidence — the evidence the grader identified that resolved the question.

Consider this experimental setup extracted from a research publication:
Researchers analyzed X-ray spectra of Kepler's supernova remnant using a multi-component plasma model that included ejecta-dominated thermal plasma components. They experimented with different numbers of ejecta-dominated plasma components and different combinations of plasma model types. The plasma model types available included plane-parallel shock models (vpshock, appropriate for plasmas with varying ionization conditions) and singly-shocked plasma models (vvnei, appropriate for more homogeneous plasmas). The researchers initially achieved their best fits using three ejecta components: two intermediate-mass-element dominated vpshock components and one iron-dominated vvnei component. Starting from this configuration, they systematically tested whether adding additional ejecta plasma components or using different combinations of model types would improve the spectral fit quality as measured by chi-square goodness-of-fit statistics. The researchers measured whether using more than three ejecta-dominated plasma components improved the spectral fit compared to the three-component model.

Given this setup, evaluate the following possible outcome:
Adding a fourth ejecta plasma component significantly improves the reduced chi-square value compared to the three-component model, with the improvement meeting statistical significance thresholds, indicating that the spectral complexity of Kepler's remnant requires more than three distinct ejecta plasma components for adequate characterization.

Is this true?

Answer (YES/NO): NO